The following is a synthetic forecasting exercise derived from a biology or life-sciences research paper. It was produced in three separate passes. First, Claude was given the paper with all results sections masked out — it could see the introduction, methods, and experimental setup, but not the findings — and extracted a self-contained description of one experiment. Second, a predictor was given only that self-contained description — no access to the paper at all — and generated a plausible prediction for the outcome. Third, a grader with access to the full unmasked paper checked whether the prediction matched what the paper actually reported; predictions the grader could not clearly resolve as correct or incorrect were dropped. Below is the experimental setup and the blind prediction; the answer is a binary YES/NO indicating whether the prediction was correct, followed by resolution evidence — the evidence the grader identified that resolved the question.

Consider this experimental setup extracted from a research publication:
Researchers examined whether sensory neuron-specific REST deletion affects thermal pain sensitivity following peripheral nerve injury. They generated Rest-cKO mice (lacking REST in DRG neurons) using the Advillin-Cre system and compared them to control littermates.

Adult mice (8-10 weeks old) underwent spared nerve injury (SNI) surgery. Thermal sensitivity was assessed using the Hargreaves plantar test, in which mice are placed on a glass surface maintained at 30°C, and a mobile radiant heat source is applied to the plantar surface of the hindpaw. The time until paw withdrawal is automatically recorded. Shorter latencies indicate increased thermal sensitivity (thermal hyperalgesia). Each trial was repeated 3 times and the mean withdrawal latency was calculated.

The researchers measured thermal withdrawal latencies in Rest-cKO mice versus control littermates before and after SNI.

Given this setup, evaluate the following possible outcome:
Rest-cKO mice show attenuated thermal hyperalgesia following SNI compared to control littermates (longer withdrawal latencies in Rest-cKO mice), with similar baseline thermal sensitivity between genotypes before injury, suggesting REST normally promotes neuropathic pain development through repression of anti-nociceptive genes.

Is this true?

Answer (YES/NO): YES